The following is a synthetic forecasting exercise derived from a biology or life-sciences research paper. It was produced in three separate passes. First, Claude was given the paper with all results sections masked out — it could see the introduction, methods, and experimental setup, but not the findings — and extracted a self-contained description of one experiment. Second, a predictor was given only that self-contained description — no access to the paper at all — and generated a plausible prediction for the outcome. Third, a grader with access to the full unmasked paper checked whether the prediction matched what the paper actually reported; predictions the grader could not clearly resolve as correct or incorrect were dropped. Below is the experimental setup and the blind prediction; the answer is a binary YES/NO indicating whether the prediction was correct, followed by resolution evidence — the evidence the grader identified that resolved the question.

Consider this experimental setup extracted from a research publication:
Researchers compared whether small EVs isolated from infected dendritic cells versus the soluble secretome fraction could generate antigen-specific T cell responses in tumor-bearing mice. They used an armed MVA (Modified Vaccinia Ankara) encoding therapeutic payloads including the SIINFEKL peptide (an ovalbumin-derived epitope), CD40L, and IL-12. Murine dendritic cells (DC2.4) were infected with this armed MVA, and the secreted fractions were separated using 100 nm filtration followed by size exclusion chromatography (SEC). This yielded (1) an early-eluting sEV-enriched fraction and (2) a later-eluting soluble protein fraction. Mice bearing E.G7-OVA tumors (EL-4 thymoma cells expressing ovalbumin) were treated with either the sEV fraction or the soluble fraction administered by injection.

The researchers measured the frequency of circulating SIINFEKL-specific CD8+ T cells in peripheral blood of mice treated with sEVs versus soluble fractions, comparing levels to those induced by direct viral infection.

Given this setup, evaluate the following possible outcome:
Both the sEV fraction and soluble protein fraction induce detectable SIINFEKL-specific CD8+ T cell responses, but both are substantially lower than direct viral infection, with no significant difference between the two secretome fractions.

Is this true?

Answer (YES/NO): YES